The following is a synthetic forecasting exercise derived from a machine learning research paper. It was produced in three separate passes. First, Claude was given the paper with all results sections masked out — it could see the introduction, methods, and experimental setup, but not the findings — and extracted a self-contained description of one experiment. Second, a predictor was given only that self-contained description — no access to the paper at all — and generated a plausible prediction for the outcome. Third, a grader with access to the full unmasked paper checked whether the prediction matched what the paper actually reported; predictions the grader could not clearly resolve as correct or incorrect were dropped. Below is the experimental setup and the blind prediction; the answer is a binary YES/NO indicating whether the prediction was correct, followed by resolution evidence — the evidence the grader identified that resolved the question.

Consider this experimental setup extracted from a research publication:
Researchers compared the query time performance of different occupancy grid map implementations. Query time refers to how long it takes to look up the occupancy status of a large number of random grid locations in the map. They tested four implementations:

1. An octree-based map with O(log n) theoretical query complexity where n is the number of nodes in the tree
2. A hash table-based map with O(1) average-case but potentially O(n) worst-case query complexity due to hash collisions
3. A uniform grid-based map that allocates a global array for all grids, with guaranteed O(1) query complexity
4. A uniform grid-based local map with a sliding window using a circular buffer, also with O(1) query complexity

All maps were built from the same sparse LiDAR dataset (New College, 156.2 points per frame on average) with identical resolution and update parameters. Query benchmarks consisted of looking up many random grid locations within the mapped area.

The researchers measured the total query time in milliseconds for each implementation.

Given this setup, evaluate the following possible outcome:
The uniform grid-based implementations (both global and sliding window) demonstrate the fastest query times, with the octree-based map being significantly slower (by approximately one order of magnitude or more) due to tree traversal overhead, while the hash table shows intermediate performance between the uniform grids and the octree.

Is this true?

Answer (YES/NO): NO